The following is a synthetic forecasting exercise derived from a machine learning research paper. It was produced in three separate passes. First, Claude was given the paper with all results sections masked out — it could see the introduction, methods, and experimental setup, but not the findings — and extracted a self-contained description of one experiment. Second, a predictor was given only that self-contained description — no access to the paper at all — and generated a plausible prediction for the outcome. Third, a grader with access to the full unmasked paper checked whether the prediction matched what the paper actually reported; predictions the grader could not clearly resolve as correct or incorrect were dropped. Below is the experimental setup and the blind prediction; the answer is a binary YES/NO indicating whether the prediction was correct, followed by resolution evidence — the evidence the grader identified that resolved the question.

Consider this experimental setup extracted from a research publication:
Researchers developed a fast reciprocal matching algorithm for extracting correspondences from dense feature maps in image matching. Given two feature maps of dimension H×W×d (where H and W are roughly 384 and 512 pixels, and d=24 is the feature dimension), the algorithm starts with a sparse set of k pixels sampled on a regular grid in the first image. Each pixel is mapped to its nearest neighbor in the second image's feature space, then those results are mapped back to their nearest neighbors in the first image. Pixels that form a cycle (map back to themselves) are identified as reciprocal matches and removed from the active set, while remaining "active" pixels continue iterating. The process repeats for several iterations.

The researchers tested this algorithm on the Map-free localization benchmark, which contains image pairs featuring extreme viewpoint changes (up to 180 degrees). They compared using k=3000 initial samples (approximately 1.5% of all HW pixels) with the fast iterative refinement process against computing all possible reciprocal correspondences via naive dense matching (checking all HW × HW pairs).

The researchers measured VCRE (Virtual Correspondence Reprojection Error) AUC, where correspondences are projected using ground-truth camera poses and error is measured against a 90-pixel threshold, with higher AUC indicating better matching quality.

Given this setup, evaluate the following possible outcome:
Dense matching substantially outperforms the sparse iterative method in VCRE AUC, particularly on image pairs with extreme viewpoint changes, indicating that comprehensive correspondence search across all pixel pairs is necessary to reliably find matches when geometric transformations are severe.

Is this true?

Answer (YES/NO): NO